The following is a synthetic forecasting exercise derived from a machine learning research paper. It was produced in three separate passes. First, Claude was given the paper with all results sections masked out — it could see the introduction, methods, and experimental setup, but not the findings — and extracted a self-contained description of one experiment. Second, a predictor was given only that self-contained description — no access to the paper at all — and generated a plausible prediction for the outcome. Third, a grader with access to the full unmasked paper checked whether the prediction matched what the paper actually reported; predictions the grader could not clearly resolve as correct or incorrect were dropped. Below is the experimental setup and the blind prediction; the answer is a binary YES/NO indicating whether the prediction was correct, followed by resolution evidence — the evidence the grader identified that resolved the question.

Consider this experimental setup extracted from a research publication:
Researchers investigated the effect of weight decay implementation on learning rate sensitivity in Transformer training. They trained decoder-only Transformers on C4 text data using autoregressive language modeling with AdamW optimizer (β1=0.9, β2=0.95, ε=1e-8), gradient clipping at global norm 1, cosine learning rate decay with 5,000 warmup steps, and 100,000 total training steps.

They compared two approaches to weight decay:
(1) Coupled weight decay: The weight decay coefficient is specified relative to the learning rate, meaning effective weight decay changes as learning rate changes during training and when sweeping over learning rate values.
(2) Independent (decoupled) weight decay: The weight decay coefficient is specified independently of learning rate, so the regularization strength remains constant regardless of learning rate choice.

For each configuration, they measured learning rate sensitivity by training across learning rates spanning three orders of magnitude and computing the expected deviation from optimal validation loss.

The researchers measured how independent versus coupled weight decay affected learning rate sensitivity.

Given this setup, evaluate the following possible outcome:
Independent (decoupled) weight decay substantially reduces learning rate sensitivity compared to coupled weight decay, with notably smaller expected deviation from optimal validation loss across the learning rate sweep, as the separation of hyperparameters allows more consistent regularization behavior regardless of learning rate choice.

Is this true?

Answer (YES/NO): YES